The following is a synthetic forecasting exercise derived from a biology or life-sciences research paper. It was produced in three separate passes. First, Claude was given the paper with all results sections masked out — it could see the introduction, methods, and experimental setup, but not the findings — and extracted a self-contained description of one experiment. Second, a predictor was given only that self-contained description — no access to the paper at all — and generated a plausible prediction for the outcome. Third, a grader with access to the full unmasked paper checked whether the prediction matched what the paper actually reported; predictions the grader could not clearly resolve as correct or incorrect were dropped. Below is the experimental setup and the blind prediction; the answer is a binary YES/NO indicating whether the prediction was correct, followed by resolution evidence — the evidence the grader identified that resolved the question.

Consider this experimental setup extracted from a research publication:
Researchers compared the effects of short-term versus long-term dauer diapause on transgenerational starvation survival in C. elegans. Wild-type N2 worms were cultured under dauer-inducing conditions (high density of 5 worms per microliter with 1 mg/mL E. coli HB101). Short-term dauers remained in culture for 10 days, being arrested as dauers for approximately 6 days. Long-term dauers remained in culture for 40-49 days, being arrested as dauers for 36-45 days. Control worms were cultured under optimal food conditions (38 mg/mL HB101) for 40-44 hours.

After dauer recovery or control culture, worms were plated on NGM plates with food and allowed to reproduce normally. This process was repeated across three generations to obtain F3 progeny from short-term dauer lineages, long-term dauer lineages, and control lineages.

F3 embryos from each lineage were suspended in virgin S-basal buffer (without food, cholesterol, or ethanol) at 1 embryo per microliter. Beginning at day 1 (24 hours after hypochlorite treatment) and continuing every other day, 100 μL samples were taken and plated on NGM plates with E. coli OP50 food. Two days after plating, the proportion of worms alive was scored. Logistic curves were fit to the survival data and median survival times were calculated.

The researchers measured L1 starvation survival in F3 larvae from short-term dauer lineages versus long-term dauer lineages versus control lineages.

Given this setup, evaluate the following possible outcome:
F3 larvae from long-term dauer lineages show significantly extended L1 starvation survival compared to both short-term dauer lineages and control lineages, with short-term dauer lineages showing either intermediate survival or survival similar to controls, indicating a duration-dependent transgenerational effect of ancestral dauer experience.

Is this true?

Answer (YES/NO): YES